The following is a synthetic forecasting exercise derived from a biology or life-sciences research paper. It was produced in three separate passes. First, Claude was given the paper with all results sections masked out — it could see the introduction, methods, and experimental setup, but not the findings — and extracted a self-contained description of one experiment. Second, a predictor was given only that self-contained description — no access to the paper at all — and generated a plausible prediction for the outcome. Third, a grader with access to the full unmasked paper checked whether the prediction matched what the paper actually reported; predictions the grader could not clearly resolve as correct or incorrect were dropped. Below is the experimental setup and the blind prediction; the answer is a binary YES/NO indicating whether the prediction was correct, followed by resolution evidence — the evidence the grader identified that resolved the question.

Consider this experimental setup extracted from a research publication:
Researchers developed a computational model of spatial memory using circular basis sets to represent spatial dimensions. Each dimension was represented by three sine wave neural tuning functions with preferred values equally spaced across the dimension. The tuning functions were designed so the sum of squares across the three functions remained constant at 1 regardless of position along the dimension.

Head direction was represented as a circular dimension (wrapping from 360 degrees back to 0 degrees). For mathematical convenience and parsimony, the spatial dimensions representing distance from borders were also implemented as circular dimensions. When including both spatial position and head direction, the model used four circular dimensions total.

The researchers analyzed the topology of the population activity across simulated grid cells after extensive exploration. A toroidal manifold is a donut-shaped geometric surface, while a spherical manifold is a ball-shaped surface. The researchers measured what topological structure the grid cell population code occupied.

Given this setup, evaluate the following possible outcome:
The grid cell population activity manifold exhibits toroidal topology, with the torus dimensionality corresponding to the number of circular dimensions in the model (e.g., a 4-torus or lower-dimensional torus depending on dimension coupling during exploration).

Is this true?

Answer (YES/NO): YES